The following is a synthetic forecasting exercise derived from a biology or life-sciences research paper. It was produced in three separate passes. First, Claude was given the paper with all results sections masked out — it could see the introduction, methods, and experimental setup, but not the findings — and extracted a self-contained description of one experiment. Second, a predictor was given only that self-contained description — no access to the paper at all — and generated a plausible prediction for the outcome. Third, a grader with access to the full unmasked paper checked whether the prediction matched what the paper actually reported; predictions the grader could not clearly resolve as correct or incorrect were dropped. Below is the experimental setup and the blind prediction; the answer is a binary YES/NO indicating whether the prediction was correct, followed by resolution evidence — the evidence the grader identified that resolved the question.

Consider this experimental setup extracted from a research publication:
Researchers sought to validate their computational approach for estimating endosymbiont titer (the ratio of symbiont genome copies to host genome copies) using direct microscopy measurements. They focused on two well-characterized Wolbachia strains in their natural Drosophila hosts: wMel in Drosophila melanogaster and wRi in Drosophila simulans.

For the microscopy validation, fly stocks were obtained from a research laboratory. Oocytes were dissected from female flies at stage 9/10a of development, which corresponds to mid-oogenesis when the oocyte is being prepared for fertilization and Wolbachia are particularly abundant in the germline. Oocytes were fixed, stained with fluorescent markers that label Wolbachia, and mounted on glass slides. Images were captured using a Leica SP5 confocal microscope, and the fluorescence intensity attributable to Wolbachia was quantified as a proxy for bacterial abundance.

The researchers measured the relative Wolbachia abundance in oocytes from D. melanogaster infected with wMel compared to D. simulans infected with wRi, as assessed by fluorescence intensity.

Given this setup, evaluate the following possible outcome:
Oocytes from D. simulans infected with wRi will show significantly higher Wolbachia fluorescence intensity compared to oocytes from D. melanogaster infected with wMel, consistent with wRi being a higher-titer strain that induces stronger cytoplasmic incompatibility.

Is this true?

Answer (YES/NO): YES